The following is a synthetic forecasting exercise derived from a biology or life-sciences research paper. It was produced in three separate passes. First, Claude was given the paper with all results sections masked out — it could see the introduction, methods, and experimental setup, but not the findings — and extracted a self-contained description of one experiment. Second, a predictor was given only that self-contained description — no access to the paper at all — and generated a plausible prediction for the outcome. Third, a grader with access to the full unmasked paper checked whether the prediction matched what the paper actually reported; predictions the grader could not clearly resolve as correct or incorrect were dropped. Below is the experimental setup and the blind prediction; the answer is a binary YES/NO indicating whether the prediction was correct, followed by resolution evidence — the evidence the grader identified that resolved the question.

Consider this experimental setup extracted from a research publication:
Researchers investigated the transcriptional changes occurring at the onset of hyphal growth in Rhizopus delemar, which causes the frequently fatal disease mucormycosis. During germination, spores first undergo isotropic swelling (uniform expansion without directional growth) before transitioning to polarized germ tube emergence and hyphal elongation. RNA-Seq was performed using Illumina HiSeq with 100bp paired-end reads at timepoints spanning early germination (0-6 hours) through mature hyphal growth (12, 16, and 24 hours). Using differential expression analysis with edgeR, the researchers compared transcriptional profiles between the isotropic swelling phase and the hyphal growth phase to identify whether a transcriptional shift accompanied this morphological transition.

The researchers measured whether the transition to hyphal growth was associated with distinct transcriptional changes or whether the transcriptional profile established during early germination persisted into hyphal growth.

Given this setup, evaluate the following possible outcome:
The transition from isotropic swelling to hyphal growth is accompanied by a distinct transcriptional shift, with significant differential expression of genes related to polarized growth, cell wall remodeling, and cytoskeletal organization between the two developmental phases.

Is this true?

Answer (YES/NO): NO